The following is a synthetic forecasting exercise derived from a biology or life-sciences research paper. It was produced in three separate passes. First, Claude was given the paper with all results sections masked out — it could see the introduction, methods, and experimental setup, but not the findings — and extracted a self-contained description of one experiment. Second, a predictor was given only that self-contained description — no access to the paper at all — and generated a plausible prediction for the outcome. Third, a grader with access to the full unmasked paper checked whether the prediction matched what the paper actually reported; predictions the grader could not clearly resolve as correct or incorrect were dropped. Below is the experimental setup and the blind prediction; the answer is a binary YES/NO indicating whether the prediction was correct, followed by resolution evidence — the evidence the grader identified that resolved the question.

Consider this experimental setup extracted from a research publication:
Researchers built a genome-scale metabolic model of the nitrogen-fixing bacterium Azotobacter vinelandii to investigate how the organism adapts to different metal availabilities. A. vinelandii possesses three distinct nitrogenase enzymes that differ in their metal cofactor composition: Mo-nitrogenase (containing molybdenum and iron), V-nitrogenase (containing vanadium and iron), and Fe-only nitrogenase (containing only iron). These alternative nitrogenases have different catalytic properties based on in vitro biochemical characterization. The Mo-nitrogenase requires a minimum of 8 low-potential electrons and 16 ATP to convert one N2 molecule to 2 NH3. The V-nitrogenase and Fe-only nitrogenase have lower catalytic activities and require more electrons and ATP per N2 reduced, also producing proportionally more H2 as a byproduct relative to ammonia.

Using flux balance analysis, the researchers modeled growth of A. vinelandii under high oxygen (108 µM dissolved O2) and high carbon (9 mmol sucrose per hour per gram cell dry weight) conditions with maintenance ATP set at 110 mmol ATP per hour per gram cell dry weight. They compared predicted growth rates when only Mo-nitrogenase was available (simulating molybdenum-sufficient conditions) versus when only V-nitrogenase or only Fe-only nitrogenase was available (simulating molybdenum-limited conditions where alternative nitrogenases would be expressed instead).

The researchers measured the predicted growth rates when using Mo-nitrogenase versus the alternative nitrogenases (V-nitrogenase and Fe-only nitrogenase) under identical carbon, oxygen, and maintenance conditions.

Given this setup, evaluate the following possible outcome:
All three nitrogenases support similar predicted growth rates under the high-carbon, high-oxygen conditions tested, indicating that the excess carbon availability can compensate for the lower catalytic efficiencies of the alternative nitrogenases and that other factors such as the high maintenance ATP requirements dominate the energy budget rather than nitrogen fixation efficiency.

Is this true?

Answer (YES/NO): NO